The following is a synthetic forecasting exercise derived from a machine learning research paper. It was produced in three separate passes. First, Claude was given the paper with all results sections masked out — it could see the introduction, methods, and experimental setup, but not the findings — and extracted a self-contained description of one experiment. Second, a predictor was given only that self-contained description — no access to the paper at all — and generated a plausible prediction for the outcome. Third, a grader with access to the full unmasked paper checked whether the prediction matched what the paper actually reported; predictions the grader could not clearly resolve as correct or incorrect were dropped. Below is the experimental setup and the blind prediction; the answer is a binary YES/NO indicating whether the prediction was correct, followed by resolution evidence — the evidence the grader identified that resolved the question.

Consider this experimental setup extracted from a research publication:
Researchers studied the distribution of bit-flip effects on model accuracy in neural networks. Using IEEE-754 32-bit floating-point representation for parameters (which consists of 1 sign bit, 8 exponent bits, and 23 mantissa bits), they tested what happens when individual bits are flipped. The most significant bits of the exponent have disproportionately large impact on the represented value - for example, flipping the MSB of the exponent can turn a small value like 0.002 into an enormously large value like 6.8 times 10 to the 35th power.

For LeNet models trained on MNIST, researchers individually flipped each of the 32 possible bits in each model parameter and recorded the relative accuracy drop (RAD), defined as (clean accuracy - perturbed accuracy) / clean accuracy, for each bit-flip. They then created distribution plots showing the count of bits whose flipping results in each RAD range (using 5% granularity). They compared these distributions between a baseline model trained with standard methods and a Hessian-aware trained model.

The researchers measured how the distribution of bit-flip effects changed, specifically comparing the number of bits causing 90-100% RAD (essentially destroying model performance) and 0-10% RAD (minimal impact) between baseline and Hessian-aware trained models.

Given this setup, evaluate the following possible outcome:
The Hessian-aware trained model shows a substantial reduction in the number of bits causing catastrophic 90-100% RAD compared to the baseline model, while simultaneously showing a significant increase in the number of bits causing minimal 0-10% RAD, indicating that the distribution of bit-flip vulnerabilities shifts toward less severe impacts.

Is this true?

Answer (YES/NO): NO